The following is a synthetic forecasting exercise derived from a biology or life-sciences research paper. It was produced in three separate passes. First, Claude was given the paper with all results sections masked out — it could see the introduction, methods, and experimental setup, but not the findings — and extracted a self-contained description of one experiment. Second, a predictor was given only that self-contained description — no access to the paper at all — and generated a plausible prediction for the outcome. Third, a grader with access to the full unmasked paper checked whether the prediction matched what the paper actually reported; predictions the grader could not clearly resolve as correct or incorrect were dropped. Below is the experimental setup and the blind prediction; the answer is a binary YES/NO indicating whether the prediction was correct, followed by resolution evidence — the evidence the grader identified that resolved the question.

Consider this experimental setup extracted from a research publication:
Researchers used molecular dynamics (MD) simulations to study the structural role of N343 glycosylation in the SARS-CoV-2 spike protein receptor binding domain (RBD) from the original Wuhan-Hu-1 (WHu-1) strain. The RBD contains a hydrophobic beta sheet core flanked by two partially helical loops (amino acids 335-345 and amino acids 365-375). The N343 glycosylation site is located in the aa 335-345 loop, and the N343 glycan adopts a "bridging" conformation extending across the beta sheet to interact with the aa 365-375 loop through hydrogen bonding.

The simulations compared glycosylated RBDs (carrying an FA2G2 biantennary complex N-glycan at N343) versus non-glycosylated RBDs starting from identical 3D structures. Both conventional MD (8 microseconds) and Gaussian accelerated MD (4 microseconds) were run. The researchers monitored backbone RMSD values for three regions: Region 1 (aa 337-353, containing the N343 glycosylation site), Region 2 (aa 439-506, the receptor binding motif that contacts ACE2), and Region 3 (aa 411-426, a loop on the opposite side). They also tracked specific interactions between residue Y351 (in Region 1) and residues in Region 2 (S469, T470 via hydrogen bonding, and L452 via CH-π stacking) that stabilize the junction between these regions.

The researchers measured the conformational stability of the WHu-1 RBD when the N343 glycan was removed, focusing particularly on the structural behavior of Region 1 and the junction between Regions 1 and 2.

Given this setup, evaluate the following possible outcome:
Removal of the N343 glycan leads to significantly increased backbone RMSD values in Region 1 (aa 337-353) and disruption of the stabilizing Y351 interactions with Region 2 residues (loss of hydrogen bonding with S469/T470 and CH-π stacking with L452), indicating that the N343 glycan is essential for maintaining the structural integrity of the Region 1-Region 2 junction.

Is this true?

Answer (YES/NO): YES